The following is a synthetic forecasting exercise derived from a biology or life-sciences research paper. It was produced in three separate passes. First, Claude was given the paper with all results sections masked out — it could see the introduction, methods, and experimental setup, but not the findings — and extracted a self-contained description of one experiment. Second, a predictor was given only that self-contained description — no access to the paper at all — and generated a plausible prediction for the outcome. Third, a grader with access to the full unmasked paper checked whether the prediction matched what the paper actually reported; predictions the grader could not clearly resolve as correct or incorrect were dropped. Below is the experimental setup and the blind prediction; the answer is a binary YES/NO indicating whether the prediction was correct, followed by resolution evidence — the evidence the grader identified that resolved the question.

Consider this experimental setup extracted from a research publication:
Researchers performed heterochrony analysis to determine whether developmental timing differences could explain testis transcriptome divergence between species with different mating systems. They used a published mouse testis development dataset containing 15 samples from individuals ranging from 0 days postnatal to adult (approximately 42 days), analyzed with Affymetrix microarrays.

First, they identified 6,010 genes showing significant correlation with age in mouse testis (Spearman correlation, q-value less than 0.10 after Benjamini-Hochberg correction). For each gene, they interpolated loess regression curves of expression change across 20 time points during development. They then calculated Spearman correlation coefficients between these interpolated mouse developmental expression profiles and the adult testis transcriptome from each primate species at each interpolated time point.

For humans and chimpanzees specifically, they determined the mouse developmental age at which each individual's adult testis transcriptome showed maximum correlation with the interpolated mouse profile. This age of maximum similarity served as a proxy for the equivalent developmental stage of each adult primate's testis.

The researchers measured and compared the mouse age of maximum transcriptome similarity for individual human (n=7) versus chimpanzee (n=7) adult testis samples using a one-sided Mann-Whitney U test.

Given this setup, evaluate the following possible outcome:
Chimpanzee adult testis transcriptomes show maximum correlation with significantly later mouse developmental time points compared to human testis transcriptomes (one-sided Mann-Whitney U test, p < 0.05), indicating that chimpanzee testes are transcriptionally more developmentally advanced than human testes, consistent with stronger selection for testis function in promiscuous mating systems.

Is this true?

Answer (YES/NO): YES